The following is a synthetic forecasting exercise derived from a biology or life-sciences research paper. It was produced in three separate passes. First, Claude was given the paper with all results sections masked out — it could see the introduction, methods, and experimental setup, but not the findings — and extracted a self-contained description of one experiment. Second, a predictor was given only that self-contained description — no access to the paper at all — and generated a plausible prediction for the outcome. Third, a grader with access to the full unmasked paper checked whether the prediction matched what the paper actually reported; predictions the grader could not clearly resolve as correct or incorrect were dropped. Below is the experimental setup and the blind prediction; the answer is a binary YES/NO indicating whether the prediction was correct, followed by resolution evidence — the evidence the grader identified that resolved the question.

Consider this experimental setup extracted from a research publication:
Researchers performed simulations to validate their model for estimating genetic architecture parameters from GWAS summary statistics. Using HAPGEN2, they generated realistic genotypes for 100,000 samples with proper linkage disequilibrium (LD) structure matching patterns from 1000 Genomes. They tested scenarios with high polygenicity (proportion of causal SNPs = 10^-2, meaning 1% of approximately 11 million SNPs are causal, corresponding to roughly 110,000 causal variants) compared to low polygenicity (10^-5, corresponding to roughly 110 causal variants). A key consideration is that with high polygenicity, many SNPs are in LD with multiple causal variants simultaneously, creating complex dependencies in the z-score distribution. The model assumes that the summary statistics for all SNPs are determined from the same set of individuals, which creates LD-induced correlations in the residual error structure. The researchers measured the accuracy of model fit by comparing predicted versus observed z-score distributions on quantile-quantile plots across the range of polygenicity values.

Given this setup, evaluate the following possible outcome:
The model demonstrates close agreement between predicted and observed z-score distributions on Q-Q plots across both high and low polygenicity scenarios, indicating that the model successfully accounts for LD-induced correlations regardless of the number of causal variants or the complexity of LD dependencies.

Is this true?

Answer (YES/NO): NO